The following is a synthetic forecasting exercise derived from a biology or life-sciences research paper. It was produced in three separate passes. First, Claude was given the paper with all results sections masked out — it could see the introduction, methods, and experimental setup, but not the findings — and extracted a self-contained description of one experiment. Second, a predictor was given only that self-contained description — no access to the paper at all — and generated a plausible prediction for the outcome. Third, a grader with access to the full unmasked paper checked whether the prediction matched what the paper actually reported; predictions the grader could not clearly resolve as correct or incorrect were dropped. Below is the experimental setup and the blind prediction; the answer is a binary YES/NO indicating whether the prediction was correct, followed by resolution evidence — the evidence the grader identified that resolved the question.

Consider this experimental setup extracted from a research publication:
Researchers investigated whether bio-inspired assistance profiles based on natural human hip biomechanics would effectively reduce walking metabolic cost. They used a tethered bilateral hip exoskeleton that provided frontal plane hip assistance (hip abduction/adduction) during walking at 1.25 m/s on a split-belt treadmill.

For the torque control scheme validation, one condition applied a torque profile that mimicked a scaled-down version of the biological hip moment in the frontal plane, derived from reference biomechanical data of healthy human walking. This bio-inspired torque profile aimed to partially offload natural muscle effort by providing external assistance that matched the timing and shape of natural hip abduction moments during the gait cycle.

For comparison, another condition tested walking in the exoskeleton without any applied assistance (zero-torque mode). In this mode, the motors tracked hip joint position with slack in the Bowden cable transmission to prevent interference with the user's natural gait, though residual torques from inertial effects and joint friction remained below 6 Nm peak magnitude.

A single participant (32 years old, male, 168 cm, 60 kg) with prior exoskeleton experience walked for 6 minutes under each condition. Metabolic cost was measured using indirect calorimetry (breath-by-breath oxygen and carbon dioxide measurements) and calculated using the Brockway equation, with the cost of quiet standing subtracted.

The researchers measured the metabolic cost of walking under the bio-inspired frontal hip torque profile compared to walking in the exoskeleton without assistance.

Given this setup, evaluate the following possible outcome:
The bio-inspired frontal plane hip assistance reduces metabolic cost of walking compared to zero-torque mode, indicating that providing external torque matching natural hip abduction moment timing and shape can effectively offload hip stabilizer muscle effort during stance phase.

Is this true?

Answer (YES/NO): NO